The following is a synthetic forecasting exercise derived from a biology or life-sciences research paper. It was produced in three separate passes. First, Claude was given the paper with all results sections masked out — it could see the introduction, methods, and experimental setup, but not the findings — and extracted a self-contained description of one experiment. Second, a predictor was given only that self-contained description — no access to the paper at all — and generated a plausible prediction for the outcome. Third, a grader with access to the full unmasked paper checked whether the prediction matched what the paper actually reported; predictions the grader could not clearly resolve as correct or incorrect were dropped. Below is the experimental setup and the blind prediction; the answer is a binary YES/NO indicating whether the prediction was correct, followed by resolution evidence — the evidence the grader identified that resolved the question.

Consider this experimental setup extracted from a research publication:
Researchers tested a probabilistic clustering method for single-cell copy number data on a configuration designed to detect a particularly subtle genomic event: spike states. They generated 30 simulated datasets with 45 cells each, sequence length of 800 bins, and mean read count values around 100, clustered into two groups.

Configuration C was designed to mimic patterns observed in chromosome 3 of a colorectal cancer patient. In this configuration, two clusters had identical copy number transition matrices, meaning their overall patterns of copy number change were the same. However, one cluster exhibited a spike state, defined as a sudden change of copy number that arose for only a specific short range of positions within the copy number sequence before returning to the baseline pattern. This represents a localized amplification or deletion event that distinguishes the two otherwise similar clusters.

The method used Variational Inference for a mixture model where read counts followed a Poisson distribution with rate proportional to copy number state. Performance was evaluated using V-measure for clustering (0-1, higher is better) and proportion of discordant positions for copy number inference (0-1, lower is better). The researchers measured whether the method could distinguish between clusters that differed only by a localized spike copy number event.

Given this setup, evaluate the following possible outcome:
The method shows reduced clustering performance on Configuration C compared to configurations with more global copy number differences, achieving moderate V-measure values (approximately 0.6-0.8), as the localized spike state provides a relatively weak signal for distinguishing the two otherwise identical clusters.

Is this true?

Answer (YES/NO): NO